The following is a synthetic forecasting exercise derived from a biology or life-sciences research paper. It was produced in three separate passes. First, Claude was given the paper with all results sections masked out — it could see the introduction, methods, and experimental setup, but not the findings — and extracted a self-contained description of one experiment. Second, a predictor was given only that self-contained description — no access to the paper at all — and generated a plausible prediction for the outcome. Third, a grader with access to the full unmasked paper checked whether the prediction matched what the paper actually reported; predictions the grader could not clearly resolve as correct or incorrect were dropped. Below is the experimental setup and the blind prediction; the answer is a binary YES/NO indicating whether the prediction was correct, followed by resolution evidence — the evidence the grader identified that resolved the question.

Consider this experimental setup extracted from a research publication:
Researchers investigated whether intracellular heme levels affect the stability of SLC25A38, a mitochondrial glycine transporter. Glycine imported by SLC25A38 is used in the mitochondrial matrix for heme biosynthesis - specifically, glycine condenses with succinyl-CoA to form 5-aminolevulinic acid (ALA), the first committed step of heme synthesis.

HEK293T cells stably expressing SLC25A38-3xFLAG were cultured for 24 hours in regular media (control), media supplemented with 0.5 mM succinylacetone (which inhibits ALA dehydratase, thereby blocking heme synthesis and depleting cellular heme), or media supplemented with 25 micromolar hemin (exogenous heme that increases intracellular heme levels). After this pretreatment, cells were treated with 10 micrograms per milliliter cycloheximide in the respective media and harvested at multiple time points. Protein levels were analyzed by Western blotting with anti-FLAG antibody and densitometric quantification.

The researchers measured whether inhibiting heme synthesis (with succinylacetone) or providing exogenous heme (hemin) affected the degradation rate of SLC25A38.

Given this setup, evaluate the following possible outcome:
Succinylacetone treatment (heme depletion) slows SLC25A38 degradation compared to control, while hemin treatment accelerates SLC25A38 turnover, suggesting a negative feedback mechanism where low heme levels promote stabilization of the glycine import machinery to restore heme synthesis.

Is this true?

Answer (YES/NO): NO